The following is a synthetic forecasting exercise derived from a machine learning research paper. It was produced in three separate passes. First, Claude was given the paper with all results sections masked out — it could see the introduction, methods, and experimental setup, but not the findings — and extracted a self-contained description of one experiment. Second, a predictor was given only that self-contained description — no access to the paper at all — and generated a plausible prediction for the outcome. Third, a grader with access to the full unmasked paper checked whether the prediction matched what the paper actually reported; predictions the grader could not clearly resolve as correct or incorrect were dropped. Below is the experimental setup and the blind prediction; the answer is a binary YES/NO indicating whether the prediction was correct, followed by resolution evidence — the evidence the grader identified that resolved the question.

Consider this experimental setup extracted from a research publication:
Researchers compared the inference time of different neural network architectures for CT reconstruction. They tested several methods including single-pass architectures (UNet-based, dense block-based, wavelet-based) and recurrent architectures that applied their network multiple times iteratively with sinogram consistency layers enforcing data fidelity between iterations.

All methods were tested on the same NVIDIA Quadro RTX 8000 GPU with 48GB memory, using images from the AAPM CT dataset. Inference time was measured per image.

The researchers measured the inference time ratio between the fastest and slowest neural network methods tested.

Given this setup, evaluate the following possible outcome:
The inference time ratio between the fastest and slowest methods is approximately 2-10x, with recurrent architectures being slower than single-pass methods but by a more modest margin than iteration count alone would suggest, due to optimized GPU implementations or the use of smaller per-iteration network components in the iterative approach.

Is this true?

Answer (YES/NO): NO